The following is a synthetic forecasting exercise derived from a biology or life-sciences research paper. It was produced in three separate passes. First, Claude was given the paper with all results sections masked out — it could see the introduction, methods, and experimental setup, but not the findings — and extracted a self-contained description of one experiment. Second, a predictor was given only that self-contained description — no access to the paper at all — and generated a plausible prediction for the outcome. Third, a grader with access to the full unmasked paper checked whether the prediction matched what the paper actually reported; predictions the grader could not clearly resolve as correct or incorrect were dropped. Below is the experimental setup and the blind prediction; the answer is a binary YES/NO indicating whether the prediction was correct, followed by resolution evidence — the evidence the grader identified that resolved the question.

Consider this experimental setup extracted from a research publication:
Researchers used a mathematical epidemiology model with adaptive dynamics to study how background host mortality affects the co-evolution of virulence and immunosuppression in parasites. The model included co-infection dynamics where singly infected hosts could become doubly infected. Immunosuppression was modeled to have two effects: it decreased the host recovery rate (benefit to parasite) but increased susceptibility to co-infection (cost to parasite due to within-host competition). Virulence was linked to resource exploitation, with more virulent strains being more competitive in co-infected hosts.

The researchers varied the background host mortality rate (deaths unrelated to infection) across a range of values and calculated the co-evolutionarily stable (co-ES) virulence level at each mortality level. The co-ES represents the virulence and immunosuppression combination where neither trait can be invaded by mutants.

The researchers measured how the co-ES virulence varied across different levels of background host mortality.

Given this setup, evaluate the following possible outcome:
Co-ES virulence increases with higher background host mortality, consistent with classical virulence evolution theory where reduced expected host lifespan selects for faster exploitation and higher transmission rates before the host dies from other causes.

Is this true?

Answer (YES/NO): NO